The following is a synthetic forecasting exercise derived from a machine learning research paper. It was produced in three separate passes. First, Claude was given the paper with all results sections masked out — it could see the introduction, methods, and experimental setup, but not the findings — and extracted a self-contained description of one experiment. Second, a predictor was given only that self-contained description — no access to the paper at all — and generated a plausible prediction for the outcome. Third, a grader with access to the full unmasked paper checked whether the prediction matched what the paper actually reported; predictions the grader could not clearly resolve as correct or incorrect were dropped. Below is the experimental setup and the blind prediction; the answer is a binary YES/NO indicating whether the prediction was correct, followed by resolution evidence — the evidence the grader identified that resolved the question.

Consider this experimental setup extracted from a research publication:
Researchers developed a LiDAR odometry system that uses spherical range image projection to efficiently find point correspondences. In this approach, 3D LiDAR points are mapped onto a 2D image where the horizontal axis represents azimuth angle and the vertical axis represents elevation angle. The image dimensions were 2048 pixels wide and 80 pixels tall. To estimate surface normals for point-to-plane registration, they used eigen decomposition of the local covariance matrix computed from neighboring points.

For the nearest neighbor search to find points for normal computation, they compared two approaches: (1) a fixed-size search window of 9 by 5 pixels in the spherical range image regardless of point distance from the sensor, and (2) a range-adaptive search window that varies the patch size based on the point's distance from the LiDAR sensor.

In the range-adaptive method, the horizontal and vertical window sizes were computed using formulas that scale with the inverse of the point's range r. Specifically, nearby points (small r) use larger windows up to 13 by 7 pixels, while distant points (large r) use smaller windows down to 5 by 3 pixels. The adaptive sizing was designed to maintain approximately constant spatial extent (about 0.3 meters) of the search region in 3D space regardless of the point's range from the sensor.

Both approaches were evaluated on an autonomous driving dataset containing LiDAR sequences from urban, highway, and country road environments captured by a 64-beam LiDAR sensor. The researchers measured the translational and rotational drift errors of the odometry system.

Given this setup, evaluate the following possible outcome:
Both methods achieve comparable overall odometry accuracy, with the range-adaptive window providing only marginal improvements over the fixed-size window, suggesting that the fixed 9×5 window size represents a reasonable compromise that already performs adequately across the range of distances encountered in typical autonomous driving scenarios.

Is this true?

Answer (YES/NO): NO